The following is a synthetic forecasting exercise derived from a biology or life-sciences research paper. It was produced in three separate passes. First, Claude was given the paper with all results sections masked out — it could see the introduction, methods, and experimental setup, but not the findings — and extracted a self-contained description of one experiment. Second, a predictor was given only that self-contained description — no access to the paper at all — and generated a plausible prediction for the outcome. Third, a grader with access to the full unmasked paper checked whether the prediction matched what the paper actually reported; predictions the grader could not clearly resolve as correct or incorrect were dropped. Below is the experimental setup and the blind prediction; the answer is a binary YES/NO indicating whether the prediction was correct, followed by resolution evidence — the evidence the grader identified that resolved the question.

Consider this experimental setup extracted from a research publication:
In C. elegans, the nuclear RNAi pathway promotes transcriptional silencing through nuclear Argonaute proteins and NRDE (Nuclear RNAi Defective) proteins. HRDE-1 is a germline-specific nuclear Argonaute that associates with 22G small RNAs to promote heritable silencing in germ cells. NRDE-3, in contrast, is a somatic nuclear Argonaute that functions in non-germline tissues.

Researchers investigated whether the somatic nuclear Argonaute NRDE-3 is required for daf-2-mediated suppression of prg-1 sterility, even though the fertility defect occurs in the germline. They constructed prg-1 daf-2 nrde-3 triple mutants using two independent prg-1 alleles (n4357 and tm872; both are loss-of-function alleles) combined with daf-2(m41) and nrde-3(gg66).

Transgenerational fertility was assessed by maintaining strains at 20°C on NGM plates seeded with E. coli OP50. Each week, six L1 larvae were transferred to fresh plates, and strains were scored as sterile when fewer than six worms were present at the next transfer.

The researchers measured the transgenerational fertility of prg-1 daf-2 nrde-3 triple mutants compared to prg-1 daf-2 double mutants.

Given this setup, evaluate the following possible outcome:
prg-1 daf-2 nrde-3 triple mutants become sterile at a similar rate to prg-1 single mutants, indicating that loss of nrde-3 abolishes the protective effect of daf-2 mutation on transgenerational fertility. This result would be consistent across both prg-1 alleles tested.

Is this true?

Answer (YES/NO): NO